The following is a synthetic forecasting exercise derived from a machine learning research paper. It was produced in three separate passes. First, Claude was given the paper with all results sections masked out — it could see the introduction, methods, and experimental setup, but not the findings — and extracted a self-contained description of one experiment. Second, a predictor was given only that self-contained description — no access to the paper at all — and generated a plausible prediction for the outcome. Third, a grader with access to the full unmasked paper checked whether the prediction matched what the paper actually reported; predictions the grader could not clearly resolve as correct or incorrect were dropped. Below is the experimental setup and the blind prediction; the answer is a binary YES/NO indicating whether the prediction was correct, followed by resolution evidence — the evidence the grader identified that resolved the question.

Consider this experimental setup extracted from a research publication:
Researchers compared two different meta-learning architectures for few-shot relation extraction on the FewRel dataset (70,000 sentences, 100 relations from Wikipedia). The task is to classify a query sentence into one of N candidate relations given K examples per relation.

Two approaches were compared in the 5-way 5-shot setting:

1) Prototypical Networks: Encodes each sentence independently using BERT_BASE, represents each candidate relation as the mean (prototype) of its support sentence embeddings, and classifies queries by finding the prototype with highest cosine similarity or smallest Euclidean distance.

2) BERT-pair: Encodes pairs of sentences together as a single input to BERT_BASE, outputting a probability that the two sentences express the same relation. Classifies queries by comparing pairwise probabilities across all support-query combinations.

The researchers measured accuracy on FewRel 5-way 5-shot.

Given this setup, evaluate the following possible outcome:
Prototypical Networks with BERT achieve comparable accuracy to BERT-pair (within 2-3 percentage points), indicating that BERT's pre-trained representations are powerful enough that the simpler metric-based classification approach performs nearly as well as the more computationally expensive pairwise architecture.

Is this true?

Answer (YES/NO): NO